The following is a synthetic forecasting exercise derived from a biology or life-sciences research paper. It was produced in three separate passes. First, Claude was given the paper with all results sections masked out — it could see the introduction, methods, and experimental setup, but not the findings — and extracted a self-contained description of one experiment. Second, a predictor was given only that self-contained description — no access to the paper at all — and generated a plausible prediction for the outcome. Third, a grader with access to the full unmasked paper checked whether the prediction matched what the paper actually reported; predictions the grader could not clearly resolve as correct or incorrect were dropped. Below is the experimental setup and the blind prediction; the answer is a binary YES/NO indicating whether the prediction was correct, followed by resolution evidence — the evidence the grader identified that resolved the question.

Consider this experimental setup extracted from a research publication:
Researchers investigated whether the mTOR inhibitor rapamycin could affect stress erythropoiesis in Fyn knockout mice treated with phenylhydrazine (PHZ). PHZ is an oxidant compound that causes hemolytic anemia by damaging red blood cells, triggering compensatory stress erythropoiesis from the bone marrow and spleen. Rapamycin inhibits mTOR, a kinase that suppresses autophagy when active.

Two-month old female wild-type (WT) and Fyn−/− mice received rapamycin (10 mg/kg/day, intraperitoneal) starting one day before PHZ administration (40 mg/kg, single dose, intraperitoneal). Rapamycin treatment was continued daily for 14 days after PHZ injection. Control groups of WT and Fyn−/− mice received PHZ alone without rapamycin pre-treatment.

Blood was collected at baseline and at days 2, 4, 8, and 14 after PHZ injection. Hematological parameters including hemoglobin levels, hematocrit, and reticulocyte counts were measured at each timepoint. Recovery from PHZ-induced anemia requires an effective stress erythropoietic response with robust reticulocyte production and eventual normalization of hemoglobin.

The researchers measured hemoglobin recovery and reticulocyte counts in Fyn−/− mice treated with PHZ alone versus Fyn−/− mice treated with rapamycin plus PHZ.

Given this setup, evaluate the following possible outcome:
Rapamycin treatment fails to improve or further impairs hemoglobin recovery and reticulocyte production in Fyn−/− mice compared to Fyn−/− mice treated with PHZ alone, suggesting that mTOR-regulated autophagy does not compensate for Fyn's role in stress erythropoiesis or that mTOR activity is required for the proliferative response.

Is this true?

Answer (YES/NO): NO